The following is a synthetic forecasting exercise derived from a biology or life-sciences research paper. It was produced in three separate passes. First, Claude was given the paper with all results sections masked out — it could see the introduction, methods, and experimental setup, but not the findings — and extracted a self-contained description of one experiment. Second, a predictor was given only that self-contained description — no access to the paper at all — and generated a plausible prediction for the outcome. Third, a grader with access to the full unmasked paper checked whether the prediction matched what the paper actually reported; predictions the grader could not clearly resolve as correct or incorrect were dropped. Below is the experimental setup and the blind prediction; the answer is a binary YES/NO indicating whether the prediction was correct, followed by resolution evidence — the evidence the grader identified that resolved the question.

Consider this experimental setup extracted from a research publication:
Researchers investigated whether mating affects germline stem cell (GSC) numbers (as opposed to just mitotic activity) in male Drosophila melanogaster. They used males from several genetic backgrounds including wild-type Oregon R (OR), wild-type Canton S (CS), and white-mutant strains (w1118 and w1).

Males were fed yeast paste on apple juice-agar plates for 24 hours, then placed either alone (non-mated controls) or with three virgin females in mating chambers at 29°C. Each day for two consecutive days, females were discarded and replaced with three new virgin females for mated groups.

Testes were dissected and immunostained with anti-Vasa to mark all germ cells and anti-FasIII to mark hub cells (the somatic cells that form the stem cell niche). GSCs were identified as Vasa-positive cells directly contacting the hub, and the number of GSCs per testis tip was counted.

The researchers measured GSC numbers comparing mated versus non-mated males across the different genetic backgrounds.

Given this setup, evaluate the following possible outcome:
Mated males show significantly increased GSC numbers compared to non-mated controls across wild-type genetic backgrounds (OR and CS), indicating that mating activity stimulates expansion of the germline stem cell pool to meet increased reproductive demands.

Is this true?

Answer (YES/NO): NO